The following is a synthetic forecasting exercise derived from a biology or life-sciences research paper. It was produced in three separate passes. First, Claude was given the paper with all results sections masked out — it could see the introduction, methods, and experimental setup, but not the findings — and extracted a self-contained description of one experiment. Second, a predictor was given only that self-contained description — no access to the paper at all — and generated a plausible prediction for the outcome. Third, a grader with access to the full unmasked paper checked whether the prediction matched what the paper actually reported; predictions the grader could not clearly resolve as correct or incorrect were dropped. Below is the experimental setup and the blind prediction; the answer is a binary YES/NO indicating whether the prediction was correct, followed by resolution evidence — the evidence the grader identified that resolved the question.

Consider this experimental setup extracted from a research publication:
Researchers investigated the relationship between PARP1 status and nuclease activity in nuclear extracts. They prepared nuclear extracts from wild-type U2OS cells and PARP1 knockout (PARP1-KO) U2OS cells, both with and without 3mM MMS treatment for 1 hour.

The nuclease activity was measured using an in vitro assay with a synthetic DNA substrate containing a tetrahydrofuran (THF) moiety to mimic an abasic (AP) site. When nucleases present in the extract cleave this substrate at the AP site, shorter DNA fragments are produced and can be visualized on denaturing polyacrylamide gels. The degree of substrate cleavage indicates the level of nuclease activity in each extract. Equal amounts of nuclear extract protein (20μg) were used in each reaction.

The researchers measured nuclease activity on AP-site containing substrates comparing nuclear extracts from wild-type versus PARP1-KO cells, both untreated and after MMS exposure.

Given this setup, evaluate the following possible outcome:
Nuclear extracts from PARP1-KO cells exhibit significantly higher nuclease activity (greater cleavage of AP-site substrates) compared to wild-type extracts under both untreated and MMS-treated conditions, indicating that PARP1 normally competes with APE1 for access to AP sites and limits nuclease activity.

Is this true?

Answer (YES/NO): NO